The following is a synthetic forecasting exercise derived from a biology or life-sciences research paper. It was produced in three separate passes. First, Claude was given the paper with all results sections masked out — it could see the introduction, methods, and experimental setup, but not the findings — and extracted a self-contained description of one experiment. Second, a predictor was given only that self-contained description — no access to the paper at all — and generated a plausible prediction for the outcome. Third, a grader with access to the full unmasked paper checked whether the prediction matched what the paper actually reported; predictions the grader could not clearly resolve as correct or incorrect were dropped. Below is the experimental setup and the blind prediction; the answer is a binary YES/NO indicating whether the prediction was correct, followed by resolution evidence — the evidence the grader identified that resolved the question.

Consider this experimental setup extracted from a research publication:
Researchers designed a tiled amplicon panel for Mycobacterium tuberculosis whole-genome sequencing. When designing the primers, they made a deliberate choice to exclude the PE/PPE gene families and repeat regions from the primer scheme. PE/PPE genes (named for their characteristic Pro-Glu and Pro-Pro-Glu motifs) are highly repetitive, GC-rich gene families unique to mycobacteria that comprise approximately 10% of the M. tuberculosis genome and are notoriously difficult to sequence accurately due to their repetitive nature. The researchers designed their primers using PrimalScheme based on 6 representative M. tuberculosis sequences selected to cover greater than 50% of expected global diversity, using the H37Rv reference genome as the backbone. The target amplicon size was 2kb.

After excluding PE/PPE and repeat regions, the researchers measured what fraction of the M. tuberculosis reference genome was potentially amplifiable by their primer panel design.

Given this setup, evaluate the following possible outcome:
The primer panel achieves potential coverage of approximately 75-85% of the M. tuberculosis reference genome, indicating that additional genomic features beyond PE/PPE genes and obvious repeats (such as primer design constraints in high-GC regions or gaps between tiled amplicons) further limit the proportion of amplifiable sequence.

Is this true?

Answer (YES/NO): NO